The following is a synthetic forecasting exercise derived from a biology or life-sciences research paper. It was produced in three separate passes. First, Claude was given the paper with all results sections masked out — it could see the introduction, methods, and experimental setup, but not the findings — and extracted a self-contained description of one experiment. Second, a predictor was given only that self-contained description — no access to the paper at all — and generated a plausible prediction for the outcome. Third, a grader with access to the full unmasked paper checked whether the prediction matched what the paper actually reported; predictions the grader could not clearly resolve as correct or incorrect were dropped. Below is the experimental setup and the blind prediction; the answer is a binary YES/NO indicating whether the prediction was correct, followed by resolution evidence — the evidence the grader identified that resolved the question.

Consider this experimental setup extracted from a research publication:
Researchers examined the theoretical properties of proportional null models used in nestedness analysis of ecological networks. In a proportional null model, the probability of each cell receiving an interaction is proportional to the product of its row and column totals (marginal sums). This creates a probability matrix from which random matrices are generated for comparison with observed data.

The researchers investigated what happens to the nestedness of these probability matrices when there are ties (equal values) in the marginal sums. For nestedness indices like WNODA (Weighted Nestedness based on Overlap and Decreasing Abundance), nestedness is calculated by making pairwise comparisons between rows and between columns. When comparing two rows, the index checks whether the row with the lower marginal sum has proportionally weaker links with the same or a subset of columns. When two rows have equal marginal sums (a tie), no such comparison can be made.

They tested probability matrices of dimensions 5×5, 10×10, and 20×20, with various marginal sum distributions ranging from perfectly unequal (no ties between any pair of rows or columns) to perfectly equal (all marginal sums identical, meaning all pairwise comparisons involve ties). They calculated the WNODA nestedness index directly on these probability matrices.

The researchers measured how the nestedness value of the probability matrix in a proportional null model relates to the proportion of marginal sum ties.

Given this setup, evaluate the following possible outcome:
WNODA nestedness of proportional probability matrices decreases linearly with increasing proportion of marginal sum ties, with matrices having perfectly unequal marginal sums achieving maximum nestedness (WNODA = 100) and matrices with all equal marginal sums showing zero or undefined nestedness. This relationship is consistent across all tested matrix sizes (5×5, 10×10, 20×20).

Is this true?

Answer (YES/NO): NO